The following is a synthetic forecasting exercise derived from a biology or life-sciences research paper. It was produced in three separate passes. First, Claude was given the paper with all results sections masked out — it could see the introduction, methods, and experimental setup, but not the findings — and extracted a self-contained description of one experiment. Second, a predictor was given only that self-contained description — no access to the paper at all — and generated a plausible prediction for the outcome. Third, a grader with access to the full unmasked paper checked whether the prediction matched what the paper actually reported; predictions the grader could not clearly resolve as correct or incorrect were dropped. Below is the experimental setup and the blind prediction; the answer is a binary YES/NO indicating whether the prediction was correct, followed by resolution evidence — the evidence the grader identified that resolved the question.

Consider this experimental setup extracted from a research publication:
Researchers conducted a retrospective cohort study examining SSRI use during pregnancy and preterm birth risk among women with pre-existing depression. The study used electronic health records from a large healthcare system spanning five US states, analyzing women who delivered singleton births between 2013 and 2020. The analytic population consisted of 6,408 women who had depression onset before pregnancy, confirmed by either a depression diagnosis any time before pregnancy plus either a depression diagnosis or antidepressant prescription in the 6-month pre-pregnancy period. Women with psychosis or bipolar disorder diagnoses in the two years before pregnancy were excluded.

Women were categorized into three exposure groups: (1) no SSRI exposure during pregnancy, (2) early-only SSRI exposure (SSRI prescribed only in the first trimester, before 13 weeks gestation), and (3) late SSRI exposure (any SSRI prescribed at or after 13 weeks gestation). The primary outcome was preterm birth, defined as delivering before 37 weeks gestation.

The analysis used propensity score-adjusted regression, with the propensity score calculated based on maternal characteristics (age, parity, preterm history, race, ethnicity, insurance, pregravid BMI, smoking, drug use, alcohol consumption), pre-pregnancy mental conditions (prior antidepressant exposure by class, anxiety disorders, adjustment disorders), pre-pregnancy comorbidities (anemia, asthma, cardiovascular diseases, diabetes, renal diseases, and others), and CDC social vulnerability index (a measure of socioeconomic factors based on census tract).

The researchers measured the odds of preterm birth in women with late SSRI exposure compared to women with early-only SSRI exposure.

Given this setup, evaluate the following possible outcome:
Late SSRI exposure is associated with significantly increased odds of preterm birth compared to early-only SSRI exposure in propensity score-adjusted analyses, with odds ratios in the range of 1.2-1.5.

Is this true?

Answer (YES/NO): YES